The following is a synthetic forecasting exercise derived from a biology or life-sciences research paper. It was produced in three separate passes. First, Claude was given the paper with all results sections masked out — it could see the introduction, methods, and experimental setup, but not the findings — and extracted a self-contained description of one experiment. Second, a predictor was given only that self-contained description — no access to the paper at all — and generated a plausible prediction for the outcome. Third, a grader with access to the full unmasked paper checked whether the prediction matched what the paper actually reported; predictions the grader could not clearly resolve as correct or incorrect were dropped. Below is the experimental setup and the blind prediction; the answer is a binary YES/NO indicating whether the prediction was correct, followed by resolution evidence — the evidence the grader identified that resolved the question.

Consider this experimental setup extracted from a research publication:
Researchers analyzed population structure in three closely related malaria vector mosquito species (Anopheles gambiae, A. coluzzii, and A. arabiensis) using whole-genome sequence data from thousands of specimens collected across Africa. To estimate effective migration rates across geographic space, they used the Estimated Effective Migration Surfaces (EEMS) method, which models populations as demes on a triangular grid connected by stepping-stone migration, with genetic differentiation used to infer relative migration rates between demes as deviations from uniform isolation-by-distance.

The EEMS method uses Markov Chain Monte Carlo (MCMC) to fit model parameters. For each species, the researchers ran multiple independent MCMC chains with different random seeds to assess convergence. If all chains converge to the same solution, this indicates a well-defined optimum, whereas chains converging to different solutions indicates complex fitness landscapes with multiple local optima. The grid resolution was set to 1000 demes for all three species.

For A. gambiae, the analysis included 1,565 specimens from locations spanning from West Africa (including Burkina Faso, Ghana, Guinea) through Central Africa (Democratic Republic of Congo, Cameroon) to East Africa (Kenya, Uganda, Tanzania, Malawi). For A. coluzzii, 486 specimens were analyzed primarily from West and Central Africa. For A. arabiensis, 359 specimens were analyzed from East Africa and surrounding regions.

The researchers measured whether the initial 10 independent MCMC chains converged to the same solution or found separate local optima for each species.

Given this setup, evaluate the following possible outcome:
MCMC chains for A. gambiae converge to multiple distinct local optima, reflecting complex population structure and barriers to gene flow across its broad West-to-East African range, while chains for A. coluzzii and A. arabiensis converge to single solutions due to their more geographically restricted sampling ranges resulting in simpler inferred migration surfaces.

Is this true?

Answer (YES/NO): YES